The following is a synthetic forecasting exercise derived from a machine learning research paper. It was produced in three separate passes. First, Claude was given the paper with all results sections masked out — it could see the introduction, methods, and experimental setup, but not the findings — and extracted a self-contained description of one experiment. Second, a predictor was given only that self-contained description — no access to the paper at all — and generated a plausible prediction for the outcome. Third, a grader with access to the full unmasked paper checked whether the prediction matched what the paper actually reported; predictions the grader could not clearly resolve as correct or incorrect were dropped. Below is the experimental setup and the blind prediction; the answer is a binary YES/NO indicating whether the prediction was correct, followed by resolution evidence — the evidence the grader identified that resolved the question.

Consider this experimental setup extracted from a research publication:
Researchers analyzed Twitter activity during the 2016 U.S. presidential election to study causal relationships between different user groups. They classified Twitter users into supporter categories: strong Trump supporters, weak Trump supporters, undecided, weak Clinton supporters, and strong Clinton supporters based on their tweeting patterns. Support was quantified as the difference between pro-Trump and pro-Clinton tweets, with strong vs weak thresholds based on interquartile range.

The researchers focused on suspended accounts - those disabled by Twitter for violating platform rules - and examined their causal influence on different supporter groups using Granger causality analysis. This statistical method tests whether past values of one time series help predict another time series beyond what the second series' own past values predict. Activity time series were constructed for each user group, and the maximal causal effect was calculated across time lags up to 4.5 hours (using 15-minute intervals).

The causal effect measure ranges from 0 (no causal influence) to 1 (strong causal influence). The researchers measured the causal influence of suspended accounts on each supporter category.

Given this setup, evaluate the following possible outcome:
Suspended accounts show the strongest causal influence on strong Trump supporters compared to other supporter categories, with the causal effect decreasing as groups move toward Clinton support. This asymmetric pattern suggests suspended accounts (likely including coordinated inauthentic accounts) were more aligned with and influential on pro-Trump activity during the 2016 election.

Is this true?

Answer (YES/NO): NO